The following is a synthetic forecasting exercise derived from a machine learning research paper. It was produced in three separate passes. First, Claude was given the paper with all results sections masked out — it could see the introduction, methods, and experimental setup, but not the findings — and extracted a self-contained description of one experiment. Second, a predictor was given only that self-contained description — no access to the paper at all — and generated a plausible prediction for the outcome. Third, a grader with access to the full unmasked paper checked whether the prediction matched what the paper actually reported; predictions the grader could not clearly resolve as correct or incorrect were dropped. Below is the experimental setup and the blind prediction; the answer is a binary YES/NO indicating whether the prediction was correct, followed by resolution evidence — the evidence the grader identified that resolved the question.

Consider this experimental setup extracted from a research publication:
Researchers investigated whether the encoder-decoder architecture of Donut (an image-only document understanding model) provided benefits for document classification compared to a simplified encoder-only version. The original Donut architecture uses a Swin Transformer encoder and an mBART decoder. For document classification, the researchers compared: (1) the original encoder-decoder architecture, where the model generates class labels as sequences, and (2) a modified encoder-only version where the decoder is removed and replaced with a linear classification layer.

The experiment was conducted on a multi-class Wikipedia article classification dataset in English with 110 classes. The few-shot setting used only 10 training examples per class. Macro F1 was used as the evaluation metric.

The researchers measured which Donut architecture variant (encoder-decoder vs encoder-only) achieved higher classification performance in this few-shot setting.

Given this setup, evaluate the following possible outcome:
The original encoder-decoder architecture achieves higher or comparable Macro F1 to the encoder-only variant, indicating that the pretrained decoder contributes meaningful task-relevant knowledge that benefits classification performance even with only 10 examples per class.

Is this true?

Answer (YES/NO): NO